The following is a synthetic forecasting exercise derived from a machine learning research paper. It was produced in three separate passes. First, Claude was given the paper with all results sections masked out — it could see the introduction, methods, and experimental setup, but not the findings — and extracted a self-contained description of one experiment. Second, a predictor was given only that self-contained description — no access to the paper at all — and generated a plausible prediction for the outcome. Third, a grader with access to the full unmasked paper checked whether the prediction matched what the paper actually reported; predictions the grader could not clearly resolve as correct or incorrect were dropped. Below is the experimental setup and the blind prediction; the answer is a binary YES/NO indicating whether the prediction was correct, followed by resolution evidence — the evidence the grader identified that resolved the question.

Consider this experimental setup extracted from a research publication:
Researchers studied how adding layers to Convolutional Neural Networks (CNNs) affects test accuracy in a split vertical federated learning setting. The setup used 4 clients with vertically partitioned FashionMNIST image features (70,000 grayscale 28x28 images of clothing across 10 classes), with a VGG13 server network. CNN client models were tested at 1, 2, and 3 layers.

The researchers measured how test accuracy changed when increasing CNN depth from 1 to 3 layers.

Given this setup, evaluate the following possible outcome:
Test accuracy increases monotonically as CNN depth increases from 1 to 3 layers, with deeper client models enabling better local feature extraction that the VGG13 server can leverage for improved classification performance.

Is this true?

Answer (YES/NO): YES